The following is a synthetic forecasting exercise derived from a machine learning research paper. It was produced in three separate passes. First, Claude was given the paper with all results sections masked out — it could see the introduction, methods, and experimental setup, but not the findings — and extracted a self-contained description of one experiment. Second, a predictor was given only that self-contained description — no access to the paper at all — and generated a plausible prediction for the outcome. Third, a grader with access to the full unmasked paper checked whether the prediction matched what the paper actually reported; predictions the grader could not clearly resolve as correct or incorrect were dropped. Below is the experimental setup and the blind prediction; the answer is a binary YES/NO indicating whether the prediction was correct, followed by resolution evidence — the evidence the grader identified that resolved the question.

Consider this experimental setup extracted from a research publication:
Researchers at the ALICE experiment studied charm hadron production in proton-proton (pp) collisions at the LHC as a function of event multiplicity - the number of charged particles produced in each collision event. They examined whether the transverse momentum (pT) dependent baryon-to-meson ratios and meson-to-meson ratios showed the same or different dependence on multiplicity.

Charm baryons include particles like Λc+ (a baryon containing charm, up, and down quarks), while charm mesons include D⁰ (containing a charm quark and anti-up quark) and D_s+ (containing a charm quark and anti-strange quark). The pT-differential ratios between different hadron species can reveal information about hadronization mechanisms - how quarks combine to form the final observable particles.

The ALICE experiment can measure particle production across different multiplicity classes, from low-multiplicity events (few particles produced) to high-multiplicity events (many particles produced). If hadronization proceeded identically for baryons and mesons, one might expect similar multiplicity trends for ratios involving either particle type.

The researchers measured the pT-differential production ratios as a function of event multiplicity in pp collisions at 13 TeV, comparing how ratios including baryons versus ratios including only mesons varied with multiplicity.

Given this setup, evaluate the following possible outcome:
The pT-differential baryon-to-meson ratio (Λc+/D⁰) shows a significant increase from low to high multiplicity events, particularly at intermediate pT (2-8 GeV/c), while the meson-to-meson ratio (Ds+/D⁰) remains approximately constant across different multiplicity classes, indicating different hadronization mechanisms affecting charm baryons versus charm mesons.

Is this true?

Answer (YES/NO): YES